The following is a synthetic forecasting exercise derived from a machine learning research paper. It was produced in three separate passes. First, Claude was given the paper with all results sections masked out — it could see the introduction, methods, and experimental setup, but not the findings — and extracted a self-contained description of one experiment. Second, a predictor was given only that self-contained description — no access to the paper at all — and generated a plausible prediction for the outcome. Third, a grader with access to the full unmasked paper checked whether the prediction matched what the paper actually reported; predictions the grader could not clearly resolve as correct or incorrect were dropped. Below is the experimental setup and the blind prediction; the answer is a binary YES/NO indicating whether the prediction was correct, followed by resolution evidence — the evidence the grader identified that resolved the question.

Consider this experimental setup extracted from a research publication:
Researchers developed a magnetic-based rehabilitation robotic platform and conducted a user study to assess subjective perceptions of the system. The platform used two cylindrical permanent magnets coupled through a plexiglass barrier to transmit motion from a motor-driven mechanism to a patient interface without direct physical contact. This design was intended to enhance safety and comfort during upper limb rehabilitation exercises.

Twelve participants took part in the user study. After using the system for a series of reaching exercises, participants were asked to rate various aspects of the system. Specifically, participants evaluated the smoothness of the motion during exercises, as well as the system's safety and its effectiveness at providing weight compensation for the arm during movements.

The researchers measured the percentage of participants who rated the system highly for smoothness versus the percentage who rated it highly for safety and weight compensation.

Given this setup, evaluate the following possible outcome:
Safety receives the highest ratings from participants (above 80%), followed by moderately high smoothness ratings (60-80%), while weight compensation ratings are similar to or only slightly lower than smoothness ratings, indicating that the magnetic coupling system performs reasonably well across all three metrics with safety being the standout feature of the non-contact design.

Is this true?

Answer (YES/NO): NO